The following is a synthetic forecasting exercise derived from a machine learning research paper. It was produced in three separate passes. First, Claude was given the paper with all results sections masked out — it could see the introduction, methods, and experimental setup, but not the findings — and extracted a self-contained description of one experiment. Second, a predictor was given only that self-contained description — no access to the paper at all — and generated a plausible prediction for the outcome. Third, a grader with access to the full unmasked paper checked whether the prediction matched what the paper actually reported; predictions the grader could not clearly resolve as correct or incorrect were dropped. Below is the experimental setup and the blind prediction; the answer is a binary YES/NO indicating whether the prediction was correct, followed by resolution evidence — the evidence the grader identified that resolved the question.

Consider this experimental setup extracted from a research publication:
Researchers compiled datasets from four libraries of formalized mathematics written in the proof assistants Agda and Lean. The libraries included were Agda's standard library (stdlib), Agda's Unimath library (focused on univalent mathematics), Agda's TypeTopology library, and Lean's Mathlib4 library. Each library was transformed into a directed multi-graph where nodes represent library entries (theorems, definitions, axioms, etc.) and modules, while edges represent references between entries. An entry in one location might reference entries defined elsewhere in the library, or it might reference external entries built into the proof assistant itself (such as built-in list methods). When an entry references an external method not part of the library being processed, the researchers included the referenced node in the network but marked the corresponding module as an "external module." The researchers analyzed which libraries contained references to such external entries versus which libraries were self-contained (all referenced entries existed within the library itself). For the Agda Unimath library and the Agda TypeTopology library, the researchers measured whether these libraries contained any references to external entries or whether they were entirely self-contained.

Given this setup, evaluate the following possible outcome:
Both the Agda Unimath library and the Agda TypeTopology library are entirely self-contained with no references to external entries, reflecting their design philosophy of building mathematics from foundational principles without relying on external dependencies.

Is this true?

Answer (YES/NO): YES